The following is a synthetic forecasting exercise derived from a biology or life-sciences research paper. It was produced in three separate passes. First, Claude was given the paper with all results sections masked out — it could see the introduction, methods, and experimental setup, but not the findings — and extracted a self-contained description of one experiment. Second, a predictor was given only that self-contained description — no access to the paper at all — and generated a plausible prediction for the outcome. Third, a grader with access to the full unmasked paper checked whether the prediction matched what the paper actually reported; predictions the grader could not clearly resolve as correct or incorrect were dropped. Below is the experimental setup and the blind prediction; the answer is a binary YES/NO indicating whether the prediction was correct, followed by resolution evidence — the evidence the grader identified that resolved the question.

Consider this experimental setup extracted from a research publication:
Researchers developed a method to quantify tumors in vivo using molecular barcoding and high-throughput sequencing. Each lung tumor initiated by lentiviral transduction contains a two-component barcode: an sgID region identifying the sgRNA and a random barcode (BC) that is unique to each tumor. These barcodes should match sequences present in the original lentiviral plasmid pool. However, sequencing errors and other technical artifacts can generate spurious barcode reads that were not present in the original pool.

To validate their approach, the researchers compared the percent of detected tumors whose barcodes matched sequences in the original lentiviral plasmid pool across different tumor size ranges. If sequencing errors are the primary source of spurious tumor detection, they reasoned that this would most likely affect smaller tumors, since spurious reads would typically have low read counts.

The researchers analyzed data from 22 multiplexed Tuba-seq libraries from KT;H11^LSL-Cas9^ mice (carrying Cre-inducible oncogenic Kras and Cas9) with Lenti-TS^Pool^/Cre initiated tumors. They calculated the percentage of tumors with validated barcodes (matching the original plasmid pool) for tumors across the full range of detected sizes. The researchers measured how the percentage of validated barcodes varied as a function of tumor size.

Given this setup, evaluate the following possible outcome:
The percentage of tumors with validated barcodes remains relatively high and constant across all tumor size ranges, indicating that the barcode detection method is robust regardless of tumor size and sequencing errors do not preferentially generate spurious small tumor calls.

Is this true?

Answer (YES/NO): NO